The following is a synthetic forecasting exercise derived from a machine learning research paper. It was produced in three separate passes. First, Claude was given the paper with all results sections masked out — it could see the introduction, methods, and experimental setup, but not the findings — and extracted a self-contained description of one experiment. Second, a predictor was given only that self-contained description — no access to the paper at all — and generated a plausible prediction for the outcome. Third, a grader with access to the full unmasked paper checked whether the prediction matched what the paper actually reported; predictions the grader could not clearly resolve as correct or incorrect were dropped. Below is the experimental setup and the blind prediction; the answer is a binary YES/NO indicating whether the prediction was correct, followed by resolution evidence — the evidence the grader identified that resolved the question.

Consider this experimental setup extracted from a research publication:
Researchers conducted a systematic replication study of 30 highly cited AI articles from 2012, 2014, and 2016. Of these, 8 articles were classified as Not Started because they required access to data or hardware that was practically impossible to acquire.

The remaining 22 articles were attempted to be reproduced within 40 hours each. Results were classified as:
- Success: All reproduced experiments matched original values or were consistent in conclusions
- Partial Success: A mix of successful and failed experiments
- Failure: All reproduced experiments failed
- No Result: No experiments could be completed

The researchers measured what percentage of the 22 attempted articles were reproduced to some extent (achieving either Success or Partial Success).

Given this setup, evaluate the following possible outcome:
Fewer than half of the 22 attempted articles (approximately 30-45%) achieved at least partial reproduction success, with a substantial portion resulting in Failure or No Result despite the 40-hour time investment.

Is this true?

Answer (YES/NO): NO